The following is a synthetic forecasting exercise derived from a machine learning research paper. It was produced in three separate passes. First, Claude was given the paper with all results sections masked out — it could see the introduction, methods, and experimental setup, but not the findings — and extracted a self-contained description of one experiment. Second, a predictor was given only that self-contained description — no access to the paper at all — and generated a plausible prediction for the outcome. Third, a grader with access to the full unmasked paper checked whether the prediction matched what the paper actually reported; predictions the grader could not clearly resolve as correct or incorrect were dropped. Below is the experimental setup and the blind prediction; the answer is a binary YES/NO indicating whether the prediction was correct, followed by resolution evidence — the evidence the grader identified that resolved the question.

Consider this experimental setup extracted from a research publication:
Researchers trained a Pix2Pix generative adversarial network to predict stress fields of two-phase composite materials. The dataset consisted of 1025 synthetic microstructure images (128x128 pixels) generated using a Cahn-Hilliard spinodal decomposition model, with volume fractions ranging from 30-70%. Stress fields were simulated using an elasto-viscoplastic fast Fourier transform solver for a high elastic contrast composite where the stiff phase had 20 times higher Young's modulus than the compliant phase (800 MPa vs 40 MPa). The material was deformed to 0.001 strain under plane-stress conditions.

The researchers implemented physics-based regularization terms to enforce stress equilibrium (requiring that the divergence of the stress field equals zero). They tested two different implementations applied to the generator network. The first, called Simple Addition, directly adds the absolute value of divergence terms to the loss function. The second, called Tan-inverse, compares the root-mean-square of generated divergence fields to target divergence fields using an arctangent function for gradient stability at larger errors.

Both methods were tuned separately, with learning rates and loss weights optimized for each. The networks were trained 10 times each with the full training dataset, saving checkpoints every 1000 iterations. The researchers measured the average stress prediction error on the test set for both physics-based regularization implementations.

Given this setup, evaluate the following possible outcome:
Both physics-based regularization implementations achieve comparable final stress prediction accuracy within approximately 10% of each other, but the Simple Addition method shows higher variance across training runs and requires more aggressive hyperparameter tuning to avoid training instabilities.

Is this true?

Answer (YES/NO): NO